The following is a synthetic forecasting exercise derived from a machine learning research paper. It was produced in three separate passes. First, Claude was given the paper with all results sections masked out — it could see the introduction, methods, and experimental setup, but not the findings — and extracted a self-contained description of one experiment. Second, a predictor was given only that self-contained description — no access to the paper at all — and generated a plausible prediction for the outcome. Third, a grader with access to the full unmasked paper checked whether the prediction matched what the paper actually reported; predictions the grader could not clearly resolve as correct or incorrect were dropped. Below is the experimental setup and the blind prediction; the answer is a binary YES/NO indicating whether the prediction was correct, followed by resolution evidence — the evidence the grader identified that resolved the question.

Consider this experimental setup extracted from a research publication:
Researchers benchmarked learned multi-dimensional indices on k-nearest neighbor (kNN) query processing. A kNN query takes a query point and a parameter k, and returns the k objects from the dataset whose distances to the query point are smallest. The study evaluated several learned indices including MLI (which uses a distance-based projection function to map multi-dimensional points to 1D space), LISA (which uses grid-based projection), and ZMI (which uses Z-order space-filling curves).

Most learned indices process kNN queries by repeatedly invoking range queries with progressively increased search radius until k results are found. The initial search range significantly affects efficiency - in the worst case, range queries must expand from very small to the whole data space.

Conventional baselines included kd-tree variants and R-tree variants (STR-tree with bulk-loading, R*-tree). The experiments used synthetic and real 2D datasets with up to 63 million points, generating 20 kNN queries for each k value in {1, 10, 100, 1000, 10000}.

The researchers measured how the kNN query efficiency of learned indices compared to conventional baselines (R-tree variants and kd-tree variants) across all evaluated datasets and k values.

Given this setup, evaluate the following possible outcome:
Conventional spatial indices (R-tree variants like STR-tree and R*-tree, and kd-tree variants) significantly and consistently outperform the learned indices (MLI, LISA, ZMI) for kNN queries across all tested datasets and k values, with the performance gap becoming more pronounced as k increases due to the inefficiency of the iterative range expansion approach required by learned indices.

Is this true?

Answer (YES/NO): NO